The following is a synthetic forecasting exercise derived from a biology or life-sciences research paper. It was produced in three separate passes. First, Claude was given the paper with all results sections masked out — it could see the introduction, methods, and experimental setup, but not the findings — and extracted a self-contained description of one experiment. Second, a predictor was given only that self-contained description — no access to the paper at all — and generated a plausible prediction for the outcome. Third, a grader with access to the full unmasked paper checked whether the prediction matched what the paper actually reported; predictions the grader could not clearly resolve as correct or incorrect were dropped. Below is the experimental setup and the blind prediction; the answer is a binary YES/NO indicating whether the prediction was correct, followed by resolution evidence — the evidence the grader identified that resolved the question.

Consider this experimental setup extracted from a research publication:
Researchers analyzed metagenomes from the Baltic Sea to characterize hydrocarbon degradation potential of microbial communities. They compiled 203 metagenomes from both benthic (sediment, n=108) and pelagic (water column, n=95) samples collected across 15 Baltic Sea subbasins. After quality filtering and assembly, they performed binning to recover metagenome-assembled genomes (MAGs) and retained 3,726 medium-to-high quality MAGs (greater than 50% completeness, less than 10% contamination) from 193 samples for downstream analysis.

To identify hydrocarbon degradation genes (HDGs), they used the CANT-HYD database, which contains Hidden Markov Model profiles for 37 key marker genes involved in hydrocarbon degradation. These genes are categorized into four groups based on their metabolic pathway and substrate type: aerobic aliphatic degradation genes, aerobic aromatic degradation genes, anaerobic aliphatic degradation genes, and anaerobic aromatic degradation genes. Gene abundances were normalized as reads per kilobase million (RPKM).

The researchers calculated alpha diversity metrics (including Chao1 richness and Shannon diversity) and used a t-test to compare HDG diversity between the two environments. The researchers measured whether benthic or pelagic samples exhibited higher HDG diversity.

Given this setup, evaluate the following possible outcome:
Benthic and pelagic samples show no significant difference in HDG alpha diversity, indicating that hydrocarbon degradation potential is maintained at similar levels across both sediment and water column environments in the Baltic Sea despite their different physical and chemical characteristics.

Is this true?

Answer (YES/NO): NO